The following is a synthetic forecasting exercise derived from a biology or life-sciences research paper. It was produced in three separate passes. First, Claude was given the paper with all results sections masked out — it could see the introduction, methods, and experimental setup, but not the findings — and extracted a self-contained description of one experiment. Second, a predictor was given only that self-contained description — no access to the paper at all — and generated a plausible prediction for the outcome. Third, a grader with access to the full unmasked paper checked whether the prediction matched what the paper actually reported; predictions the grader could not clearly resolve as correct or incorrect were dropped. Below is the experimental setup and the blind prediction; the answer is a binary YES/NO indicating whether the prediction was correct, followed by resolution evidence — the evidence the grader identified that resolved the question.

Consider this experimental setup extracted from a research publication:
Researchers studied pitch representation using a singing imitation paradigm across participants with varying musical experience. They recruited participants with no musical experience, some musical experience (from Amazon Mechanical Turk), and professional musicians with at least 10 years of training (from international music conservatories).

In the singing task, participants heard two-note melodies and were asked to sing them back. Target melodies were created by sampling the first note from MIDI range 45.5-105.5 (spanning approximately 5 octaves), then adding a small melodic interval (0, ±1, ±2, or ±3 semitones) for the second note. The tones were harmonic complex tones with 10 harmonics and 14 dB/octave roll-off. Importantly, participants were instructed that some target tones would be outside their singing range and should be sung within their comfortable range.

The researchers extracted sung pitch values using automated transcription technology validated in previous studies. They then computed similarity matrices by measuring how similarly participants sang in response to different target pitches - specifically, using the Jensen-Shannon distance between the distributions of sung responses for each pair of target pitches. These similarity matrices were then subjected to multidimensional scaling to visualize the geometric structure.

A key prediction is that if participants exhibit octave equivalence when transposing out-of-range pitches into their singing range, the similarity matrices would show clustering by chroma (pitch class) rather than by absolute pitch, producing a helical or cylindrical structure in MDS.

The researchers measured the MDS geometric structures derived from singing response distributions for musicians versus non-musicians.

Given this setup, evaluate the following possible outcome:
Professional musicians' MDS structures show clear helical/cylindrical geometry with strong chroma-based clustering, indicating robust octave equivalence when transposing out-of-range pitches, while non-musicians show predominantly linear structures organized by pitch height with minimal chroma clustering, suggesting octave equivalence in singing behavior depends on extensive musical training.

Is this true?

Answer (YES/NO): NO